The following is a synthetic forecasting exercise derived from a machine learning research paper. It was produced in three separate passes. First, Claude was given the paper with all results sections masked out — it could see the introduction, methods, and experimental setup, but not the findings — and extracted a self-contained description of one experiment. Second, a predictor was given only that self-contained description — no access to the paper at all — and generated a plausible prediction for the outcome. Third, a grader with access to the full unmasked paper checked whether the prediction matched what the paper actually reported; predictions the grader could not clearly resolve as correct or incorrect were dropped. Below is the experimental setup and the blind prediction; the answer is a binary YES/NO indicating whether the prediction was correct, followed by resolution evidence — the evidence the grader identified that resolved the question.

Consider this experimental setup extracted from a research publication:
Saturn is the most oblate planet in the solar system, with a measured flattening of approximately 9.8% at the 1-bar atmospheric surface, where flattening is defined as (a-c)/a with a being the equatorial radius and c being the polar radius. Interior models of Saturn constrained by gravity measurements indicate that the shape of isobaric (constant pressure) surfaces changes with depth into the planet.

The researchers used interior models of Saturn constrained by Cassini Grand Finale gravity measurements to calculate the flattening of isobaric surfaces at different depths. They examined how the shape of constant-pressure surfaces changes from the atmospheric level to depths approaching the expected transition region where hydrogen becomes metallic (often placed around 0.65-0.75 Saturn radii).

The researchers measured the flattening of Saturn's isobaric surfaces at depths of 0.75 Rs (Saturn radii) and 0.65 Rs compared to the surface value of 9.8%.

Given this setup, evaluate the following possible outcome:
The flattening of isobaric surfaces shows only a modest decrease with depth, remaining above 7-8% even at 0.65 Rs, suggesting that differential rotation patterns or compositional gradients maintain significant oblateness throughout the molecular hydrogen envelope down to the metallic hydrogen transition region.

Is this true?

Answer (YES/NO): NO